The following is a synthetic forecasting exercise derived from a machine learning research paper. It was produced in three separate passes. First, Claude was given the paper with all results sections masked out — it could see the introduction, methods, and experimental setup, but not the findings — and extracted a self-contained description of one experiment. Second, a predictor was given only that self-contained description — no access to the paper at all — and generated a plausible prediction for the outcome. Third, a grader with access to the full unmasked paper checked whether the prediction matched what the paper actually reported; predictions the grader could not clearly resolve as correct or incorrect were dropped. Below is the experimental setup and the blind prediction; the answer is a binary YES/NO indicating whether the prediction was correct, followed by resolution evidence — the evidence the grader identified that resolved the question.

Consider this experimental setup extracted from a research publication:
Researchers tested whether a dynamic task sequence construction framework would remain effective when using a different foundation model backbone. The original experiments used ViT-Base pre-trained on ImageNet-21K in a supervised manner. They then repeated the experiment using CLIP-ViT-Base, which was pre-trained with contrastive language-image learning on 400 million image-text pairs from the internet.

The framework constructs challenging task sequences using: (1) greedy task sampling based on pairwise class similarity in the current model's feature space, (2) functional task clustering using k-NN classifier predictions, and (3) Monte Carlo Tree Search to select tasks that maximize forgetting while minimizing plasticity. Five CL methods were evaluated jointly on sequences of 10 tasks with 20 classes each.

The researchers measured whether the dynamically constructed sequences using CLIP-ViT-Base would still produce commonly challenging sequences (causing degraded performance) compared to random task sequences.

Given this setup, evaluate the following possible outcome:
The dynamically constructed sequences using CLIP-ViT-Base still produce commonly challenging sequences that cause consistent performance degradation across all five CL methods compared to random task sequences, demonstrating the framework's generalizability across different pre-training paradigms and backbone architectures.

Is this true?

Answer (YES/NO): YES